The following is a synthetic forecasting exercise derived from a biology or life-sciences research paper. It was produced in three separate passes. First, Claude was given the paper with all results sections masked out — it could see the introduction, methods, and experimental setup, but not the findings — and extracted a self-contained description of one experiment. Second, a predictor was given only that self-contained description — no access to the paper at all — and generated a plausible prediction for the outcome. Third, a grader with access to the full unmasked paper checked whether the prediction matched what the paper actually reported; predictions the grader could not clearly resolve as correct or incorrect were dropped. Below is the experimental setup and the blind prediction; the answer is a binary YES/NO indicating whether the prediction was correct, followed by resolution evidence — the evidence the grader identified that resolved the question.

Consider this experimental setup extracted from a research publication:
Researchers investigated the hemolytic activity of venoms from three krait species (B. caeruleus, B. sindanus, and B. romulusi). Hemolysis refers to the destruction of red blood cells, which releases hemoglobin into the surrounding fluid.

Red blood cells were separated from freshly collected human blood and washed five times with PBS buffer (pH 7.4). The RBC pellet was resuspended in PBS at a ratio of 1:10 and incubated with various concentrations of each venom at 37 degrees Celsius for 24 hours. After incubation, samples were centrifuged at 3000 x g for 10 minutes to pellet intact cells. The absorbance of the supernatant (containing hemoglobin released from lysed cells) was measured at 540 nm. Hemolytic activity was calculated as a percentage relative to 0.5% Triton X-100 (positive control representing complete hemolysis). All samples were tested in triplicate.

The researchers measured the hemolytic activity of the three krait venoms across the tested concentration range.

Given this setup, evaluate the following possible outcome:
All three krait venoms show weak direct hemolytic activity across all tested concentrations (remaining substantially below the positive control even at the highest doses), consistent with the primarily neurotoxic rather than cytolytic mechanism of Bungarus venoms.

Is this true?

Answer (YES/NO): YES